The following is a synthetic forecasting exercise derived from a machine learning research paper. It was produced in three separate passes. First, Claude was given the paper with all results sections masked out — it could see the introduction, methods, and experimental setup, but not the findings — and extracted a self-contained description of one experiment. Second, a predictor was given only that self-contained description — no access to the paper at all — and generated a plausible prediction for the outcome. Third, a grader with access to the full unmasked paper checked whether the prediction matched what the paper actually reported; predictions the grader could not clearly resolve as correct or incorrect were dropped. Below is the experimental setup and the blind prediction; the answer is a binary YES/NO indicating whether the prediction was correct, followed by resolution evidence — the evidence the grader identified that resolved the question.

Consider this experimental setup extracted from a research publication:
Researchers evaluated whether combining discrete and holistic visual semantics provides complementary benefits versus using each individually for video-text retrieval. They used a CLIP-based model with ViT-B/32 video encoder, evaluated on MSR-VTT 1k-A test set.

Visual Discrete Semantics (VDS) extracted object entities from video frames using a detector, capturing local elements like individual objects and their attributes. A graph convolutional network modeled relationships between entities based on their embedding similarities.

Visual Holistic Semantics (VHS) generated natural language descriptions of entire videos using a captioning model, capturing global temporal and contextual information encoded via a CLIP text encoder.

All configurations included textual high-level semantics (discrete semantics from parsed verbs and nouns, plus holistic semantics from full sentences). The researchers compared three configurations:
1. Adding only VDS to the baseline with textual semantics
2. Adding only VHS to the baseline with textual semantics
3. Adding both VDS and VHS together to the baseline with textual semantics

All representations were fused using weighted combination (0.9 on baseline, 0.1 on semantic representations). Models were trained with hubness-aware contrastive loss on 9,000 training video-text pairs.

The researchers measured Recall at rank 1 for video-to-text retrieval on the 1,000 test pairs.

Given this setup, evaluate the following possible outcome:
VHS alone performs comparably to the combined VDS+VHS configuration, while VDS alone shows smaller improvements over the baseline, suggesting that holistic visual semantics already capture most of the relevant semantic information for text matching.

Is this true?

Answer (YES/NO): NO